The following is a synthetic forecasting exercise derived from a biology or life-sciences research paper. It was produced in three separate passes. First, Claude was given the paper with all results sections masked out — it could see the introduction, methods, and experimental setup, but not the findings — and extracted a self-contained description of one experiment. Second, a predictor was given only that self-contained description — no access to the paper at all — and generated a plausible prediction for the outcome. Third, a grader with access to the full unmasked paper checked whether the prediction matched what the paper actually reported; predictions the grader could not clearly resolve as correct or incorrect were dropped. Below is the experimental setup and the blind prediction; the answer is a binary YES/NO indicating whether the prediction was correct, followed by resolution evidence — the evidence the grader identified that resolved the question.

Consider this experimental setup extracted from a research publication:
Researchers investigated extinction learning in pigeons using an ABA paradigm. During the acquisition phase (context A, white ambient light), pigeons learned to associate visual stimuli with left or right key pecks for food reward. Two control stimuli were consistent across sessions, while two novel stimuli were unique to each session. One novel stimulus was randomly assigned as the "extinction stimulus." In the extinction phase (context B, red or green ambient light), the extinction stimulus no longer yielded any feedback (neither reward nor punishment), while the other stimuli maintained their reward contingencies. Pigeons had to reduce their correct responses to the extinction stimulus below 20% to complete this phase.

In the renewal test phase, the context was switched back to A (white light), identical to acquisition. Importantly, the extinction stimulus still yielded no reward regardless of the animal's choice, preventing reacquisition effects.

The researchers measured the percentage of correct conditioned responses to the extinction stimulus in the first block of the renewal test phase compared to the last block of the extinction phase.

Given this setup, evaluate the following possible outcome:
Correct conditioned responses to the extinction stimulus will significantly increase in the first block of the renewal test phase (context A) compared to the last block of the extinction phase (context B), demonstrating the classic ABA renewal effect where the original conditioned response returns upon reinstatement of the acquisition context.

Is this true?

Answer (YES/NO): YES